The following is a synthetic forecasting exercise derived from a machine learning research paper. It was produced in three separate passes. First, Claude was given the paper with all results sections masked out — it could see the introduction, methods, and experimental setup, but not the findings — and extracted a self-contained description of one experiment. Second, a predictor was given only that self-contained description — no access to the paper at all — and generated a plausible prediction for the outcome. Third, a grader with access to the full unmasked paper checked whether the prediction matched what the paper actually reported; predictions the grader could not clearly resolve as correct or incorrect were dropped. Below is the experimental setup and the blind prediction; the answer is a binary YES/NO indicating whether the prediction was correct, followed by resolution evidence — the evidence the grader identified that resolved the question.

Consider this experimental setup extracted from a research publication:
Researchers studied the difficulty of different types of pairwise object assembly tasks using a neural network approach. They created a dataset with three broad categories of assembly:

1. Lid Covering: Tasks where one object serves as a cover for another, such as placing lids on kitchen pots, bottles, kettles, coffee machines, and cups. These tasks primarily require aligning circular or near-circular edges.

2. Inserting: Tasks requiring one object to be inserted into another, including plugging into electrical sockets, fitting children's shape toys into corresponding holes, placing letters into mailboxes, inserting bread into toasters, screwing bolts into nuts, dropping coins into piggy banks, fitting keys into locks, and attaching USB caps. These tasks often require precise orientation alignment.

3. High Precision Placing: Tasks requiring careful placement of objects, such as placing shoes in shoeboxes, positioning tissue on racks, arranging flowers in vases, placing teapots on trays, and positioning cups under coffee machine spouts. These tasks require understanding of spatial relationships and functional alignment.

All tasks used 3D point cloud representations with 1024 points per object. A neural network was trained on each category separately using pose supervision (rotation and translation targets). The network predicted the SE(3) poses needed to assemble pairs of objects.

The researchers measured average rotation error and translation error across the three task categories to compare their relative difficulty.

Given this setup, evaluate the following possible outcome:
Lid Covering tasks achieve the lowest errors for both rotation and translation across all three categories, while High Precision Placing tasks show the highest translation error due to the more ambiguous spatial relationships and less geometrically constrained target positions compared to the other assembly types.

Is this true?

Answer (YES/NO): NO